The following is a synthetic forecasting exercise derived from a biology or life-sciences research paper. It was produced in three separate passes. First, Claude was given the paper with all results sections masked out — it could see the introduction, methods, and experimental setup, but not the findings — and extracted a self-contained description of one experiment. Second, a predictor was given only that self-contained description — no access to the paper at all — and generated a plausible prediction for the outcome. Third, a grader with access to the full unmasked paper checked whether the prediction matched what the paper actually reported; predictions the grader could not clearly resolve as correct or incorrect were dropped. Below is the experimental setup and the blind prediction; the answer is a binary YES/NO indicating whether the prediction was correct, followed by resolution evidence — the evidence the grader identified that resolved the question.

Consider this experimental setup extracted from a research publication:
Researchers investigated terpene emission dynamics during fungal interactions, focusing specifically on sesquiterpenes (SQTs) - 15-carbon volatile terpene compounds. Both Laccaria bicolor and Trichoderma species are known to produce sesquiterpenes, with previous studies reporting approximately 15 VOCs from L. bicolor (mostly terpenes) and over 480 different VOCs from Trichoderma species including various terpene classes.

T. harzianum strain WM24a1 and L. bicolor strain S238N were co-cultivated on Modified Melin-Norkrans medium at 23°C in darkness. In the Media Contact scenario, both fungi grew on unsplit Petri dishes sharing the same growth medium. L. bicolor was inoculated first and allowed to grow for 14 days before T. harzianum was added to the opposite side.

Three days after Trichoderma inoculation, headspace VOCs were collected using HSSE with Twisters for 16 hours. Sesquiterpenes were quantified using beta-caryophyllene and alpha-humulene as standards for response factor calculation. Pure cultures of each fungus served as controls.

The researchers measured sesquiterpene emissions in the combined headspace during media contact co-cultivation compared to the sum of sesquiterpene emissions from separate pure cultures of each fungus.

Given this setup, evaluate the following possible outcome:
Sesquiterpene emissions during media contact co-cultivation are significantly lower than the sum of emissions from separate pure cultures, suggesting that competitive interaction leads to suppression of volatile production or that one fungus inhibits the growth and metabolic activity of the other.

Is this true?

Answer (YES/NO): YES